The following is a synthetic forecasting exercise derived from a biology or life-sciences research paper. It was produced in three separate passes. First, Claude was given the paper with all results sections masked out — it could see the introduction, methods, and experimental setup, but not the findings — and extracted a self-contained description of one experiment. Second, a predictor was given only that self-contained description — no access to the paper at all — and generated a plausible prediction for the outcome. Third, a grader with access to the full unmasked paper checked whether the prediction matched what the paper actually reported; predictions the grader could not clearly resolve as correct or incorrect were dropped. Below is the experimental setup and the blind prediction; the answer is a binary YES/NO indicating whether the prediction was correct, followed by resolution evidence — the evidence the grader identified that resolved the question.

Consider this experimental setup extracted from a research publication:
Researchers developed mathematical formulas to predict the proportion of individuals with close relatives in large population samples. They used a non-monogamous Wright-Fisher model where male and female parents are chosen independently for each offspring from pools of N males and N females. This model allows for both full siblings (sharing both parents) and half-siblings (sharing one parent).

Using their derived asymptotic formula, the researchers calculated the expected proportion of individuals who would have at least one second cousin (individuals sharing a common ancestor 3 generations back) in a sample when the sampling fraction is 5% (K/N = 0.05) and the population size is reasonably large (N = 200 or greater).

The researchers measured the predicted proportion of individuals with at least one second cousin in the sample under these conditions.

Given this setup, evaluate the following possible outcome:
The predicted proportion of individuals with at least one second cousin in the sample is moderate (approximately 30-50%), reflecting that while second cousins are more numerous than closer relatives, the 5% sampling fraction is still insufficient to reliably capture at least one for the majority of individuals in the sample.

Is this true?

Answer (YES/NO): NO